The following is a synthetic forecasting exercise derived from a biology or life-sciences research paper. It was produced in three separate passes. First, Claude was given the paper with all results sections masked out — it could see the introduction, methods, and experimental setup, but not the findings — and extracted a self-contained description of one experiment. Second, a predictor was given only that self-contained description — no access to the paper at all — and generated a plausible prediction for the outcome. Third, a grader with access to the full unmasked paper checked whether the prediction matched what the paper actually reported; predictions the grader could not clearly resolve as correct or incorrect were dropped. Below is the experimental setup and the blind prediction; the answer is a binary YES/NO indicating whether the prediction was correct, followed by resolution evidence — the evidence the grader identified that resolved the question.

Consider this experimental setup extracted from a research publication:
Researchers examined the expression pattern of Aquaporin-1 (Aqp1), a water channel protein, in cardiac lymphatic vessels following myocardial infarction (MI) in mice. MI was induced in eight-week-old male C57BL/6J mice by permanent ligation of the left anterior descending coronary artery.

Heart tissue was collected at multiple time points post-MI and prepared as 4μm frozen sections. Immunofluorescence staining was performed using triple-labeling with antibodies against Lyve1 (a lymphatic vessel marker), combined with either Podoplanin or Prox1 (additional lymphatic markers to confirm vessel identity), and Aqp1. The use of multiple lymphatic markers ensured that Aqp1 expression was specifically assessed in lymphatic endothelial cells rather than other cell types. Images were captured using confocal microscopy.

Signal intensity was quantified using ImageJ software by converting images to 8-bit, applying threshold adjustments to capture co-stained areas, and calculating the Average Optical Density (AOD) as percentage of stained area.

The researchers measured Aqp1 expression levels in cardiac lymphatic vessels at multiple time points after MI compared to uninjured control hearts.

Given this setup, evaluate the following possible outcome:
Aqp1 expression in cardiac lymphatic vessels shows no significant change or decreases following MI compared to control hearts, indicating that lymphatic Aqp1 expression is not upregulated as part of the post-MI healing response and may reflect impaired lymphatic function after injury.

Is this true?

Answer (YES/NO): NO